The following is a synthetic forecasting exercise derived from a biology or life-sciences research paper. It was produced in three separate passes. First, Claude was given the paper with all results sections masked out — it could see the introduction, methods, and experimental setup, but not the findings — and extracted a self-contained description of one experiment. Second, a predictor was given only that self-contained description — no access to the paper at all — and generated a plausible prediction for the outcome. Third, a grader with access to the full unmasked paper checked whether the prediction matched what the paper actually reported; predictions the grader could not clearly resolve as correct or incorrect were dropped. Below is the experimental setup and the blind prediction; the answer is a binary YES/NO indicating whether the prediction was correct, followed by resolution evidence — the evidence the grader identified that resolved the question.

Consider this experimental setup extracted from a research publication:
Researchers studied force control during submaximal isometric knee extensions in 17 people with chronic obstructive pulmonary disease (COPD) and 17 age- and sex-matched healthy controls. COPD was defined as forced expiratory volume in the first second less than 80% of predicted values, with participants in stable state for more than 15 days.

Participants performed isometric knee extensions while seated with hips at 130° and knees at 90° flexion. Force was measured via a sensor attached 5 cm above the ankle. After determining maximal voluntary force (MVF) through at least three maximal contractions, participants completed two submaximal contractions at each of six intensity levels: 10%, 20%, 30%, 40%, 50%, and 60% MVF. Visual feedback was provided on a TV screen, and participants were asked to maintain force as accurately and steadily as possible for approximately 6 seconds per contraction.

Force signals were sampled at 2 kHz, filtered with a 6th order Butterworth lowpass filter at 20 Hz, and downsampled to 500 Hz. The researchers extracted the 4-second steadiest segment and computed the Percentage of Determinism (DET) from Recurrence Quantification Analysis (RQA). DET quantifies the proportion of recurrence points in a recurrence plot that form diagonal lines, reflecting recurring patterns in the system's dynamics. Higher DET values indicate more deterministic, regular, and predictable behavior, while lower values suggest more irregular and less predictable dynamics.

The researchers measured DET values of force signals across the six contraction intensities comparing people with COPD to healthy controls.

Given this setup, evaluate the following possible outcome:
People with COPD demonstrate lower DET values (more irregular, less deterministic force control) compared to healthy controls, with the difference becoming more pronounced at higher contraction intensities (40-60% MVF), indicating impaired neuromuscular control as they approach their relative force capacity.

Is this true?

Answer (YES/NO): NO